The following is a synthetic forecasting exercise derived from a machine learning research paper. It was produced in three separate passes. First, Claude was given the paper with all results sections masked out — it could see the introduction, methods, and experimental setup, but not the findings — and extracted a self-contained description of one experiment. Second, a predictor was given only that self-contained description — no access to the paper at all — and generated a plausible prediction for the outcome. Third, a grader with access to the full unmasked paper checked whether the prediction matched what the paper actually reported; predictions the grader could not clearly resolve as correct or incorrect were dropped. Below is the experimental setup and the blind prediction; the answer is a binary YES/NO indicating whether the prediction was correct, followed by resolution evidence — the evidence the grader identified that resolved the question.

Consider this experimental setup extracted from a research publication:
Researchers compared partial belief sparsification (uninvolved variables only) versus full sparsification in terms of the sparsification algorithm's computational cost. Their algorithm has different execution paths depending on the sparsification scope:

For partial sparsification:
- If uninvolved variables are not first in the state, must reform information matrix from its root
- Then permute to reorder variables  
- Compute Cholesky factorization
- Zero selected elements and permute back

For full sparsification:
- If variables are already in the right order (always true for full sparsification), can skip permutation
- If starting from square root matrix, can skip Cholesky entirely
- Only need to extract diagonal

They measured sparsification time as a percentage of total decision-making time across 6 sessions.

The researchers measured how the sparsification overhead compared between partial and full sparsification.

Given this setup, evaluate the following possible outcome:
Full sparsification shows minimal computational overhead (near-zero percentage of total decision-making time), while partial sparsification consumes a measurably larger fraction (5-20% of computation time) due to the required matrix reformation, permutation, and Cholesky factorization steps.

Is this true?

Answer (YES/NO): NO